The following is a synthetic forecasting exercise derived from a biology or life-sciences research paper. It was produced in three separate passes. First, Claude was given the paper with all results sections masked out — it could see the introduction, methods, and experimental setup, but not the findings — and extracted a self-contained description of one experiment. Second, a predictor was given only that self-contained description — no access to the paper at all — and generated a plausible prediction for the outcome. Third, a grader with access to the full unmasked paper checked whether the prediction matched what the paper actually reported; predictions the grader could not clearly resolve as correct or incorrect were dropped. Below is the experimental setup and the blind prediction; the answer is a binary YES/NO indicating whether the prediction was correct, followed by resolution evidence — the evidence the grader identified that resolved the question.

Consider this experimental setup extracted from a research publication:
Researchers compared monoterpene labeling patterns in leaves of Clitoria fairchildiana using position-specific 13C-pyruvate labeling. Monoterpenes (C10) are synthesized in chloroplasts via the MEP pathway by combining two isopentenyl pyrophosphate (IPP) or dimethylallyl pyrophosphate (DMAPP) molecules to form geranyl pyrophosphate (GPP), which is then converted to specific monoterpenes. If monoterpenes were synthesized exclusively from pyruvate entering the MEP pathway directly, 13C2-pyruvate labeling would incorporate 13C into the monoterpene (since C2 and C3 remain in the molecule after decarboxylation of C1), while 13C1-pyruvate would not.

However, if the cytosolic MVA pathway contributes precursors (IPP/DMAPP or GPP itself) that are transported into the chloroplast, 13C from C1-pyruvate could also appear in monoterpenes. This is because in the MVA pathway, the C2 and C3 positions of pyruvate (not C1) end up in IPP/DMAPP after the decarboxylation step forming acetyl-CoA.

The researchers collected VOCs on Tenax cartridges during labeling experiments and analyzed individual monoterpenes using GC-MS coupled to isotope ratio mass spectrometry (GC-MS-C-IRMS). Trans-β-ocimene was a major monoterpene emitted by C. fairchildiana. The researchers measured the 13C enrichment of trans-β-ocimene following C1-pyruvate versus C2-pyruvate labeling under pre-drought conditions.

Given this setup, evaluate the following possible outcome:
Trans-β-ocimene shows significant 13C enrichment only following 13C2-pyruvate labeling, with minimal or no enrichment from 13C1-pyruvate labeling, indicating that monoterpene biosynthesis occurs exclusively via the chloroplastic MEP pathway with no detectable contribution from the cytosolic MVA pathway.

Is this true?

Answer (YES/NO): NO